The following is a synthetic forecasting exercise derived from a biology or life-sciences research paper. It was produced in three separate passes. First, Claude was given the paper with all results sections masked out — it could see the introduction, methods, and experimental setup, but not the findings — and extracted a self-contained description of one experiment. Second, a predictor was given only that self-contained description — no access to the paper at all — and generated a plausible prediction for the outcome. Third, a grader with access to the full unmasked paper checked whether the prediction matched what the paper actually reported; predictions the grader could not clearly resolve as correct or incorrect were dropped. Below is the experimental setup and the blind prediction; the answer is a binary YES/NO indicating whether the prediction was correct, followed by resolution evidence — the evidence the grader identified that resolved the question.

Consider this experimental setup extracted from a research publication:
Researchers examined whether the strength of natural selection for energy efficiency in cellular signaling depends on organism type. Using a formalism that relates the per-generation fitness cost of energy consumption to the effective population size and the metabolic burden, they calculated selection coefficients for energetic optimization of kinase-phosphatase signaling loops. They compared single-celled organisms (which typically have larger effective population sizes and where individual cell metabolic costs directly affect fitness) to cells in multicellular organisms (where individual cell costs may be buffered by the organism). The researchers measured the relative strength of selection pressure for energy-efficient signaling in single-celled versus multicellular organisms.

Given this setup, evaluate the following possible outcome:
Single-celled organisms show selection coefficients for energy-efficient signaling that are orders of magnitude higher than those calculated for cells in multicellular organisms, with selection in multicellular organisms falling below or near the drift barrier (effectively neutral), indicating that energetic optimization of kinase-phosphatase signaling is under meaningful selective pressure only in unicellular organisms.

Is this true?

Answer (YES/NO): NO